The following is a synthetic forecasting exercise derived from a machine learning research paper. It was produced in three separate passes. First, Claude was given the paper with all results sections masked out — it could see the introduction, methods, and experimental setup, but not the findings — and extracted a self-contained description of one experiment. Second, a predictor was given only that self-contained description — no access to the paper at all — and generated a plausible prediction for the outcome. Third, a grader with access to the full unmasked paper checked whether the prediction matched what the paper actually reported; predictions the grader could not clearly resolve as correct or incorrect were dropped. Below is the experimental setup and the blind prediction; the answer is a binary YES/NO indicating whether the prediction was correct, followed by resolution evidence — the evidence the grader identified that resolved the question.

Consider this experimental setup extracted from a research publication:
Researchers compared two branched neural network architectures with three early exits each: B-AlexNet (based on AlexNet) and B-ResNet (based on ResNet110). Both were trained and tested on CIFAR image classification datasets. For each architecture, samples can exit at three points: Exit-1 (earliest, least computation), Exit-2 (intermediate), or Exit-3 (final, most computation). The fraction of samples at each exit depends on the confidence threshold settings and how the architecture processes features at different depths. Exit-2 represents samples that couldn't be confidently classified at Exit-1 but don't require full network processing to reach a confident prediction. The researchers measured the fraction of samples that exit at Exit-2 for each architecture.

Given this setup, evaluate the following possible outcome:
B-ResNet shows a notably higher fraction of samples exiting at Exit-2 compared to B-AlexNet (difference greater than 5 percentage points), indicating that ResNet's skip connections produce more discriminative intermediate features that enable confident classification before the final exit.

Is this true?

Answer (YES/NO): NO